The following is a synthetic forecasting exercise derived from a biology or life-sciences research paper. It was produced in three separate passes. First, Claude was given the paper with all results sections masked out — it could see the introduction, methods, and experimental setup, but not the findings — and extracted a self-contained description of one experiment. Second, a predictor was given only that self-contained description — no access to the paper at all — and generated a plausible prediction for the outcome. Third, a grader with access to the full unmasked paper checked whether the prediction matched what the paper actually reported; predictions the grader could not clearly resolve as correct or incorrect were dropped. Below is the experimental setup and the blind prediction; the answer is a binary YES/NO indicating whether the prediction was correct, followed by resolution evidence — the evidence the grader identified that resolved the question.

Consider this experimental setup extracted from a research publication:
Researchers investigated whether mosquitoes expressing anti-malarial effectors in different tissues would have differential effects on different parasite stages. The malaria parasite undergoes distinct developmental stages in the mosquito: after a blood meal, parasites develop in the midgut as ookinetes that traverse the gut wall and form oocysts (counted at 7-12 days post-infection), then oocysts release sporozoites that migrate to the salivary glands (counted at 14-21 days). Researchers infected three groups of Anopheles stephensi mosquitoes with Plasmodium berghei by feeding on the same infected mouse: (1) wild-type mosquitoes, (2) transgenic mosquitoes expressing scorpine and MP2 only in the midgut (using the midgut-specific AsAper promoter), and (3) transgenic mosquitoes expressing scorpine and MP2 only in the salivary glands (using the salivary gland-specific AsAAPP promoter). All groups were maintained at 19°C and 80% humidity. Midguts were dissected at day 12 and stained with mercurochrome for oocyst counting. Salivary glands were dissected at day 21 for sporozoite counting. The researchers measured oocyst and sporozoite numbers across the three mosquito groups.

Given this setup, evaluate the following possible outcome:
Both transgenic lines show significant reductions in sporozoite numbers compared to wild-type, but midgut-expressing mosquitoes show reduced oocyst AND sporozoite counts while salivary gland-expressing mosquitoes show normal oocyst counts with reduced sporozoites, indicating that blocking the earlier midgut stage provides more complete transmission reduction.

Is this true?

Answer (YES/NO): NO